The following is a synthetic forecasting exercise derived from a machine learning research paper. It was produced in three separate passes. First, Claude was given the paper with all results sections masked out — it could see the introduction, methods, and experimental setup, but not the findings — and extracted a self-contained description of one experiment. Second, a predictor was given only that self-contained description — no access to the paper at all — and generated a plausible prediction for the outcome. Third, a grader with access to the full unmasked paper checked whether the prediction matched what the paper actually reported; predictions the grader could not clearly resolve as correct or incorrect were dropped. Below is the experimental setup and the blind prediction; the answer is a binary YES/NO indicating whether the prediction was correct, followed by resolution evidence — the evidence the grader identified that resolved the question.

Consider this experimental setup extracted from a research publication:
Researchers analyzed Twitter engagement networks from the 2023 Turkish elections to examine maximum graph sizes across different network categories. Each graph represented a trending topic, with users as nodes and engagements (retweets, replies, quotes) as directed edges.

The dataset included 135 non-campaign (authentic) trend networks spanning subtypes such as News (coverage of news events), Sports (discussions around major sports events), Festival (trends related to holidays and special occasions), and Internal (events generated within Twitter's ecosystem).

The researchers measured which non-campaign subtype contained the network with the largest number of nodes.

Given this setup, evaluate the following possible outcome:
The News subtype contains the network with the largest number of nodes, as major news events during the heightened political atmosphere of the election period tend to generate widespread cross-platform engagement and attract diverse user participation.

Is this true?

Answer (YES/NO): NO